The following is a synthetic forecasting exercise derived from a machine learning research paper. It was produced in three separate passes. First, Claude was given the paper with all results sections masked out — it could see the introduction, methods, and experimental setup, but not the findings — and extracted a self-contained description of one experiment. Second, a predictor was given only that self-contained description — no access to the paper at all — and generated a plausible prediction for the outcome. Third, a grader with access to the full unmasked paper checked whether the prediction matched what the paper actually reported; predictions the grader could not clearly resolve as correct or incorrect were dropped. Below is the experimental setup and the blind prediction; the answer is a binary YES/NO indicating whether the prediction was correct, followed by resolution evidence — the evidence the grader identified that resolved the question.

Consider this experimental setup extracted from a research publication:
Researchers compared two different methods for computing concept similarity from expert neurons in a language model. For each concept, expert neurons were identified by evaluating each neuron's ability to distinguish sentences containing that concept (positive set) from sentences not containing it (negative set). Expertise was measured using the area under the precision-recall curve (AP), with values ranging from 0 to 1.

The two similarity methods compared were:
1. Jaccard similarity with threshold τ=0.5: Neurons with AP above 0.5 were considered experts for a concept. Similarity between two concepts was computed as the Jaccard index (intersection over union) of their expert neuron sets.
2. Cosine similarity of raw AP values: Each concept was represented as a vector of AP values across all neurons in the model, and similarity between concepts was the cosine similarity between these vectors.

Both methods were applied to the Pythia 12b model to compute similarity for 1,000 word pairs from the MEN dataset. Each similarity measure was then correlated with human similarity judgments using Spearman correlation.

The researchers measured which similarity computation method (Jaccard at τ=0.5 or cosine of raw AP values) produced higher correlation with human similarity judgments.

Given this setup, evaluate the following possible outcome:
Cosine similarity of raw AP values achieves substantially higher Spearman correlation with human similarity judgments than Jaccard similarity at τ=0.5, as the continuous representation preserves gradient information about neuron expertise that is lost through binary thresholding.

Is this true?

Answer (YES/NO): NO